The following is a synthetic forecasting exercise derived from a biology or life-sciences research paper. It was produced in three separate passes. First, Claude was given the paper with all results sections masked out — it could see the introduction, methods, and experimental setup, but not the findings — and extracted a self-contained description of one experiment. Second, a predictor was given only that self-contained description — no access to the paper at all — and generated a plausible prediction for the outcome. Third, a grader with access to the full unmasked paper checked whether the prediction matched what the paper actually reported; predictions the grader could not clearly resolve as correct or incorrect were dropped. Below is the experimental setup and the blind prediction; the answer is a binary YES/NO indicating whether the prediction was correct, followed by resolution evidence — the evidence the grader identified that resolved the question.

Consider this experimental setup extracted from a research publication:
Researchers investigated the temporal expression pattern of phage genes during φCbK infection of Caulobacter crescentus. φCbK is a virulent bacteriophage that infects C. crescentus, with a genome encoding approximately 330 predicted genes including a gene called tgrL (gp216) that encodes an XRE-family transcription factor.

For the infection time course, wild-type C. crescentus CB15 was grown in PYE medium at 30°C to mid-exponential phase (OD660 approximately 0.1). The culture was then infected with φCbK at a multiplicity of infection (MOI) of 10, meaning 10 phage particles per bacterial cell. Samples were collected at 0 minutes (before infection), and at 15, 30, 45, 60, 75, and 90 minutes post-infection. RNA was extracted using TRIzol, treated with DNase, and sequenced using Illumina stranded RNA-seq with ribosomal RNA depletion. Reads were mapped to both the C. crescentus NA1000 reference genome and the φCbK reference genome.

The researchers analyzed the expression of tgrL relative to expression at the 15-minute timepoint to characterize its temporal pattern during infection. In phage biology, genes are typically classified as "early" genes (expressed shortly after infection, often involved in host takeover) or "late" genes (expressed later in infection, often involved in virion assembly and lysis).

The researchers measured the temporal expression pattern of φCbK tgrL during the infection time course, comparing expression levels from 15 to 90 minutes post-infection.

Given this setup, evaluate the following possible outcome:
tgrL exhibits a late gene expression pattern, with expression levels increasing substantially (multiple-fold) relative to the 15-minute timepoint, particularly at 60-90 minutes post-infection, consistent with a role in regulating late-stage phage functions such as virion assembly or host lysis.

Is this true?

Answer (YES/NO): NO